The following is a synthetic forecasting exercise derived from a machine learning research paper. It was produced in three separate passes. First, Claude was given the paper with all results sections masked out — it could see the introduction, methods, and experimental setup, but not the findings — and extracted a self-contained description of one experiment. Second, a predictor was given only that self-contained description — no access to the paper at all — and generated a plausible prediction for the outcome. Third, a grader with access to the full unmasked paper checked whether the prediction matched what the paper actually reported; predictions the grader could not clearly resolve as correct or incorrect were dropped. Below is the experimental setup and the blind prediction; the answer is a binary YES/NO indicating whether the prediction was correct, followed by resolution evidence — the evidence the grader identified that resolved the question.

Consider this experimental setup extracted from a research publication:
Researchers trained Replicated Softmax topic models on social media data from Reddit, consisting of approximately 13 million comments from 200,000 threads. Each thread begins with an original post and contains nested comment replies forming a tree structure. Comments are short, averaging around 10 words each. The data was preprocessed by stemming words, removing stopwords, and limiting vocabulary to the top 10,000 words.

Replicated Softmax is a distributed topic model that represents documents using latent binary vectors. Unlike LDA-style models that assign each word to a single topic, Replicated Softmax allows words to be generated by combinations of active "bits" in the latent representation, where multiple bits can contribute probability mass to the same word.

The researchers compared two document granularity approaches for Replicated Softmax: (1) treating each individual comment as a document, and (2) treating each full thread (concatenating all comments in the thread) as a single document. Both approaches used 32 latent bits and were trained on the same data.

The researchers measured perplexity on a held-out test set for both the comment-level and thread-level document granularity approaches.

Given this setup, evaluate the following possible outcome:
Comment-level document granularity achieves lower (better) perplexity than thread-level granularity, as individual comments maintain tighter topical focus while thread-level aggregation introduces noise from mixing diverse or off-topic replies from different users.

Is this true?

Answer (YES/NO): YES